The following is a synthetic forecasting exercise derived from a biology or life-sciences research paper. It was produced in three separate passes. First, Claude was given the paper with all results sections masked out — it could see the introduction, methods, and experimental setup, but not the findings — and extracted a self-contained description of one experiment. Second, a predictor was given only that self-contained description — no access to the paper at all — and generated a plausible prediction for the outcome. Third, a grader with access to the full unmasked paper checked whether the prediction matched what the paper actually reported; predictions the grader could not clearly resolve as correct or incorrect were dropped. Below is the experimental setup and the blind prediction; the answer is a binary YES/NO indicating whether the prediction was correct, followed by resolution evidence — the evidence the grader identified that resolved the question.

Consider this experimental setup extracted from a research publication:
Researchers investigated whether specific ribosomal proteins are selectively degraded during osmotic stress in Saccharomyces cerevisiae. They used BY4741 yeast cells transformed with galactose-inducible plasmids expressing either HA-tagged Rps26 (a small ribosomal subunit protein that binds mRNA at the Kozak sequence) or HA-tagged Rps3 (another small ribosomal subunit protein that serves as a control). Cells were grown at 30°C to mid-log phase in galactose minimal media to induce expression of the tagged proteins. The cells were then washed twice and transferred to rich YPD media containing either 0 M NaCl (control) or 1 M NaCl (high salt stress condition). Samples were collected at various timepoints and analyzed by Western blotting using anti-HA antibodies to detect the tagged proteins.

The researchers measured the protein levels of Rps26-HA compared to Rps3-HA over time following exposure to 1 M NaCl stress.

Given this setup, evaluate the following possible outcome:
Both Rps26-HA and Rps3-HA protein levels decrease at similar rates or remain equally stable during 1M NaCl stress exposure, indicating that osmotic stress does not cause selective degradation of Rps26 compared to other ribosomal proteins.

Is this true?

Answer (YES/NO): NO